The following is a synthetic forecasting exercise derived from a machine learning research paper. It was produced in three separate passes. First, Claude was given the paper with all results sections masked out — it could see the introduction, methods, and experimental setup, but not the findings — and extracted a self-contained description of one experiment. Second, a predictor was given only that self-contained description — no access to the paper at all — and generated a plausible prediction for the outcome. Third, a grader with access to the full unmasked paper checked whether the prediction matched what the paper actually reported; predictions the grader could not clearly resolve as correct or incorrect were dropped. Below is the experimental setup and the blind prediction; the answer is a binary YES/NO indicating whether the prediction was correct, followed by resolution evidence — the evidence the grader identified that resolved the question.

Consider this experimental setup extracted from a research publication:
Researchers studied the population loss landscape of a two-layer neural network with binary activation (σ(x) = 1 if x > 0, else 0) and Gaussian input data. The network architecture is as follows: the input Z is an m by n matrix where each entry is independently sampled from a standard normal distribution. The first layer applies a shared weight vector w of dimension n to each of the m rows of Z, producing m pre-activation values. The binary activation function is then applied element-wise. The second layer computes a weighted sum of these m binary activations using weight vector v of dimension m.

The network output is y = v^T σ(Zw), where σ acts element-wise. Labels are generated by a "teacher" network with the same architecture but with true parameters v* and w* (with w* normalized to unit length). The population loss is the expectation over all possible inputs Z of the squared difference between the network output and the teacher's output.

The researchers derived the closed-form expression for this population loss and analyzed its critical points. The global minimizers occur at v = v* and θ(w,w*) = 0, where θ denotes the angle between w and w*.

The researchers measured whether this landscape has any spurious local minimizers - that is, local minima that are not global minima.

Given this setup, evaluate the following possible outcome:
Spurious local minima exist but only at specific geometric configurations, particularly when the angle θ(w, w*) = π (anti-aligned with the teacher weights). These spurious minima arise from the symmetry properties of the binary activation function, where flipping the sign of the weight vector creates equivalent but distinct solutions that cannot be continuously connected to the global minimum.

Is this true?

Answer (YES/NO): YES